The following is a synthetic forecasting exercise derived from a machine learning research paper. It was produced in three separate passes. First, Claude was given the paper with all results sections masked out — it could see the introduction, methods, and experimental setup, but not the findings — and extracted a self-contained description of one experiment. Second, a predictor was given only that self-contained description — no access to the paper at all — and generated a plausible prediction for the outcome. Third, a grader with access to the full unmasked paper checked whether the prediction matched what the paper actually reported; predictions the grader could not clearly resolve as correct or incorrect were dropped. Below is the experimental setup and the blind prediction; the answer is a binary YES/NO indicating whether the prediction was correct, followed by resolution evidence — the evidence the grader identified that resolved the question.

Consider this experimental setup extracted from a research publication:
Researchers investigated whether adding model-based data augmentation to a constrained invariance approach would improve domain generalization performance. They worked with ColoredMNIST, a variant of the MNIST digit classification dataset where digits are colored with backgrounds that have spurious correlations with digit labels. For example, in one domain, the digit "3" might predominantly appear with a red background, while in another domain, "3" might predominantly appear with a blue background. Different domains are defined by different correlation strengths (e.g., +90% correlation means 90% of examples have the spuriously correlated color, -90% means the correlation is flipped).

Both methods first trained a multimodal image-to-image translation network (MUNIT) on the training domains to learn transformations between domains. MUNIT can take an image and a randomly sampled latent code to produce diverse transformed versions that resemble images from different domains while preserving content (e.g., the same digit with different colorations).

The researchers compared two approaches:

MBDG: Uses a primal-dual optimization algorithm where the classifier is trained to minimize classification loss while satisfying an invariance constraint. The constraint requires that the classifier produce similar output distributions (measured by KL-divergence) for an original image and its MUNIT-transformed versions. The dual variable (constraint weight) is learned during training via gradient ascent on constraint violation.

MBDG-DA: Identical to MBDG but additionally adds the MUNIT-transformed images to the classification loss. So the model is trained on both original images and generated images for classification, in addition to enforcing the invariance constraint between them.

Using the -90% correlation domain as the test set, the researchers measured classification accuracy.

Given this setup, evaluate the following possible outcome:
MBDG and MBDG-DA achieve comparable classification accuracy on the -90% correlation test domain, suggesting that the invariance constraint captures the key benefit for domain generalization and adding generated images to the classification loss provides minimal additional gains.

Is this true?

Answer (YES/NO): NO